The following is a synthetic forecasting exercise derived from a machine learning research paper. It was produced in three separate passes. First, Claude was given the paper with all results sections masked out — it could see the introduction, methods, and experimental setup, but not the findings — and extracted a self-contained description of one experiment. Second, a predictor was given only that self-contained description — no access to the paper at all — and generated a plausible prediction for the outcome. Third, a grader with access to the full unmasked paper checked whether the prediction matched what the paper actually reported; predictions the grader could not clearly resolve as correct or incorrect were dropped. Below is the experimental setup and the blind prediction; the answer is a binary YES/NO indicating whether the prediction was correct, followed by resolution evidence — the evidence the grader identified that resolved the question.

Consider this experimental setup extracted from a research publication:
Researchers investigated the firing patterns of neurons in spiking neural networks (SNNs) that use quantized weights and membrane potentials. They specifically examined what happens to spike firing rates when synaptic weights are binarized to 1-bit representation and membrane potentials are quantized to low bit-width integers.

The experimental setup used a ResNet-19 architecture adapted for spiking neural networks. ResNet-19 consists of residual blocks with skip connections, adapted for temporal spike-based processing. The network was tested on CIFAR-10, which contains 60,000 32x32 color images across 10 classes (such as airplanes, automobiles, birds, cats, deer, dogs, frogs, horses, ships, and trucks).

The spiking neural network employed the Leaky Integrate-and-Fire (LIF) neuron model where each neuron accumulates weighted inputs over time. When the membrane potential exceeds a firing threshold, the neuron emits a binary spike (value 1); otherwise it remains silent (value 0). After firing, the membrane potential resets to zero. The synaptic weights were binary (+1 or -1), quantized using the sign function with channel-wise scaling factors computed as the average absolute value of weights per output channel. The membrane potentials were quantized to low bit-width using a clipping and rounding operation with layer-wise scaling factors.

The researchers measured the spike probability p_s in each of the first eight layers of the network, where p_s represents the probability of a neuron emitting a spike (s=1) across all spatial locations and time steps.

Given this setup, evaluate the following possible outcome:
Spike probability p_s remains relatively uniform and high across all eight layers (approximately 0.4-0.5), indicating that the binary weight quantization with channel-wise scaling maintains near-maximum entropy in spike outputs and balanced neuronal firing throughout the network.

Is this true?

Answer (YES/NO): NO